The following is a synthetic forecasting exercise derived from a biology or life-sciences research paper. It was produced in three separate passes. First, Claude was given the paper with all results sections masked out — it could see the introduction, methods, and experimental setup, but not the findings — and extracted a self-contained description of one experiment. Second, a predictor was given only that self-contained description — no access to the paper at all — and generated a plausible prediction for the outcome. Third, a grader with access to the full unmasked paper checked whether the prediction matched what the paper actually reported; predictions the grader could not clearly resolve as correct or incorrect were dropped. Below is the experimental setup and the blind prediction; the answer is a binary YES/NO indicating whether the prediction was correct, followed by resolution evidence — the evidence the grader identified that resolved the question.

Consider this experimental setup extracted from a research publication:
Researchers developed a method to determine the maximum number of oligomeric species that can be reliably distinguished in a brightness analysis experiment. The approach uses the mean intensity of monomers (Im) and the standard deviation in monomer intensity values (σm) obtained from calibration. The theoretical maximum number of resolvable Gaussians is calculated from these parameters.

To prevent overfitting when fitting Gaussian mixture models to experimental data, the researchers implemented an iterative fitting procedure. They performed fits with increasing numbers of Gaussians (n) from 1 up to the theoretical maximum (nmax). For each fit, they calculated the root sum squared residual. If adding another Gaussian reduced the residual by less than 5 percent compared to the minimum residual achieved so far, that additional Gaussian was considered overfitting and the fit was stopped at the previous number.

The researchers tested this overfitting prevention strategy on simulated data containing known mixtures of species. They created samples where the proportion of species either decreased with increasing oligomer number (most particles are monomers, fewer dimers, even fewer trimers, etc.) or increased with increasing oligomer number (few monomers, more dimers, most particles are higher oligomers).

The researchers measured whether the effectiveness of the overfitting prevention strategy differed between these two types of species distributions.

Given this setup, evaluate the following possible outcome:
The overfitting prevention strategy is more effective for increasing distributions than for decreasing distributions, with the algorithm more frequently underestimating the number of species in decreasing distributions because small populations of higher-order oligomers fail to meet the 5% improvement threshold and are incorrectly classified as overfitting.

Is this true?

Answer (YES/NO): YES